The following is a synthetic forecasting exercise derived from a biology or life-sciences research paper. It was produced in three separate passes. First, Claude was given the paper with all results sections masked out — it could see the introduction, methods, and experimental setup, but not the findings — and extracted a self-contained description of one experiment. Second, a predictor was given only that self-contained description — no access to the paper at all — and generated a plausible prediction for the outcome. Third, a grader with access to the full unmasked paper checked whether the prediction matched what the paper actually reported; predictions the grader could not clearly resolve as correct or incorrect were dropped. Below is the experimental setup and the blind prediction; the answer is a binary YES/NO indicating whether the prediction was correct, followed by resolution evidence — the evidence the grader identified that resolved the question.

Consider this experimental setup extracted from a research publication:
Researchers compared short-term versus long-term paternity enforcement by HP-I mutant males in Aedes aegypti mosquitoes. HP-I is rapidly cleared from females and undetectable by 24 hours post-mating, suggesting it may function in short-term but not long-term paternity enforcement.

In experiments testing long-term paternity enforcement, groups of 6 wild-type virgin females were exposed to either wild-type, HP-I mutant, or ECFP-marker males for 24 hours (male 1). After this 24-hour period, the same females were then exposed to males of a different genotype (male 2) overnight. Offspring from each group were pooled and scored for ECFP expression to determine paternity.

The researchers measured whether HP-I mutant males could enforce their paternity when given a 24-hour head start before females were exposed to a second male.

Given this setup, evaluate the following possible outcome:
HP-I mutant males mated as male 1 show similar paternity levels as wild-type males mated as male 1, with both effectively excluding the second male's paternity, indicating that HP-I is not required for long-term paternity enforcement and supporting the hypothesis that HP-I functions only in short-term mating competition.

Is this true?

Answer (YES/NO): YES